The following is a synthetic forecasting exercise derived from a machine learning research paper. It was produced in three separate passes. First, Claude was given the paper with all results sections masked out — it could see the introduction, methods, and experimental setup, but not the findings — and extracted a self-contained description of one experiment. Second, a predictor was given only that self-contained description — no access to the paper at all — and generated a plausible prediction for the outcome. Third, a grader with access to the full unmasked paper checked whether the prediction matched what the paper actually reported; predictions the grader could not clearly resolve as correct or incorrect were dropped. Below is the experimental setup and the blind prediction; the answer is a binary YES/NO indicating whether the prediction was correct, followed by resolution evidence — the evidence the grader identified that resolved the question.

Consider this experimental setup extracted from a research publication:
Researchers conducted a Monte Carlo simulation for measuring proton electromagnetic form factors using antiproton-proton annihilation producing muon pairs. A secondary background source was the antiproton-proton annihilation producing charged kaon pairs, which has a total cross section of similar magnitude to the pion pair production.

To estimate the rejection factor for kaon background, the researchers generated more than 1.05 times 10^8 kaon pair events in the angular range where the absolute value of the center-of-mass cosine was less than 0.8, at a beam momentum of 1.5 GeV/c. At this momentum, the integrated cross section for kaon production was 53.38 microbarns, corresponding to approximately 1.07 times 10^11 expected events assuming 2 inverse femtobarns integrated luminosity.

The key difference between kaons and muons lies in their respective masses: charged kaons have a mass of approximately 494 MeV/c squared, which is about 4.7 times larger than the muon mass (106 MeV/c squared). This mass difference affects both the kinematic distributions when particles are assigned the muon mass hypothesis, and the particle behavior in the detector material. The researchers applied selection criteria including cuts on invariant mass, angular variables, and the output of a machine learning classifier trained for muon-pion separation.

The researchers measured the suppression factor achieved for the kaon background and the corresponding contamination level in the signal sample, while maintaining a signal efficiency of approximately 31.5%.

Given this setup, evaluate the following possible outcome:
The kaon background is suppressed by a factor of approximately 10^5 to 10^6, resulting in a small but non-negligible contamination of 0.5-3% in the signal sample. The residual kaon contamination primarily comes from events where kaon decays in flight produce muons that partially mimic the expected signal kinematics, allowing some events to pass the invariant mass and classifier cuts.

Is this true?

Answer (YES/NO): NO